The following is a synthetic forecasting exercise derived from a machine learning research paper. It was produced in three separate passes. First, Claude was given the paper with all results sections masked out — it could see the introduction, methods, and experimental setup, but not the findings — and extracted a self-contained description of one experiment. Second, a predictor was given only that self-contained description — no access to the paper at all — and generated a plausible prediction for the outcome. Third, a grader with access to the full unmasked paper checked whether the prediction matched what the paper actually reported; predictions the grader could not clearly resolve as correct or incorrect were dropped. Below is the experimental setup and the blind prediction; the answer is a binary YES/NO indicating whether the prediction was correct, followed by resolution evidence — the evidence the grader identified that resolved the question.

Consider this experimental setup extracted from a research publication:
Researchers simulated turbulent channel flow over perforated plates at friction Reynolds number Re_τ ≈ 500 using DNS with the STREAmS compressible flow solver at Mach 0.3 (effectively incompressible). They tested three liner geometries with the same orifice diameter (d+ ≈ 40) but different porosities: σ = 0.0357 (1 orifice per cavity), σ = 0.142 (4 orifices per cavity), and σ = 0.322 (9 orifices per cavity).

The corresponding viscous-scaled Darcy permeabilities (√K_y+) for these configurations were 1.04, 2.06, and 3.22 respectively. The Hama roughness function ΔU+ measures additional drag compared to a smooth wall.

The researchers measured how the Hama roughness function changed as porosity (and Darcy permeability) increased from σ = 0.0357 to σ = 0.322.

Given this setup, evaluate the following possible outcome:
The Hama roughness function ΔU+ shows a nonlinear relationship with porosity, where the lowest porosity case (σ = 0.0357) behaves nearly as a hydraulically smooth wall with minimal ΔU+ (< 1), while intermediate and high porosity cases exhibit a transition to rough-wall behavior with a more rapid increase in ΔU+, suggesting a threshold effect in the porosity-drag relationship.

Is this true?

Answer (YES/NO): NO